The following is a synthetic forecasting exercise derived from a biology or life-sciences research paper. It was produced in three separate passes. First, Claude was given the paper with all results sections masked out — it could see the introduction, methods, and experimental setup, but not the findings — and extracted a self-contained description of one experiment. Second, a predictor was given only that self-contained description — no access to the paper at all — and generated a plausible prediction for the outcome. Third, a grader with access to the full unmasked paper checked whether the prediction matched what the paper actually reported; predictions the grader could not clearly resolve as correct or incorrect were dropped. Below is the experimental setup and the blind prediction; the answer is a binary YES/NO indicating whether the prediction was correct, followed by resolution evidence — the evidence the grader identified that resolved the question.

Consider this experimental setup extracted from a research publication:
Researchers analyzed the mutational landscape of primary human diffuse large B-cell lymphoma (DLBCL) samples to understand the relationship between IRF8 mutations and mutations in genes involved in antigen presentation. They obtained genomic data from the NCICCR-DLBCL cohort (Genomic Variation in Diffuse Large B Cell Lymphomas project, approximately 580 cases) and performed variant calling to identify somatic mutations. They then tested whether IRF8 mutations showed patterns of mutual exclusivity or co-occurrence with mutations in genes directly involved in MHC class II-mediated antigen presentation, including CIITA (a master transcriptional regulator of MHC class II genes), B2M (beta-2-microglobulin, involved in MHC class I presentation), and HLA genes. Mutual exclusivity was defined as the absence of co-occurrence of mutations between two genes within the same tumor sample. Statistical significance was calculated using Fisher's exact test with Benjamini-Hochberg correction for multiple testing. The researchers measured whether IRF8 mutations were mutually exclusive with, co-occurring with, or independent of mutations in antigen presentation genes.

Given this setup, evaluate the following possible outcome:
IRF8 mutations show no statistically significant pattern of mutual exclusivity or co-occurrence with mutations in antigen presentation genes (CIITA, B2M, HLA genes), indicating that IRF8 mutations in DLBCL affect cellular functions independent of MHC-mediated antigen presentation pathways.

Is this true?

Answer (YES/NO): NO